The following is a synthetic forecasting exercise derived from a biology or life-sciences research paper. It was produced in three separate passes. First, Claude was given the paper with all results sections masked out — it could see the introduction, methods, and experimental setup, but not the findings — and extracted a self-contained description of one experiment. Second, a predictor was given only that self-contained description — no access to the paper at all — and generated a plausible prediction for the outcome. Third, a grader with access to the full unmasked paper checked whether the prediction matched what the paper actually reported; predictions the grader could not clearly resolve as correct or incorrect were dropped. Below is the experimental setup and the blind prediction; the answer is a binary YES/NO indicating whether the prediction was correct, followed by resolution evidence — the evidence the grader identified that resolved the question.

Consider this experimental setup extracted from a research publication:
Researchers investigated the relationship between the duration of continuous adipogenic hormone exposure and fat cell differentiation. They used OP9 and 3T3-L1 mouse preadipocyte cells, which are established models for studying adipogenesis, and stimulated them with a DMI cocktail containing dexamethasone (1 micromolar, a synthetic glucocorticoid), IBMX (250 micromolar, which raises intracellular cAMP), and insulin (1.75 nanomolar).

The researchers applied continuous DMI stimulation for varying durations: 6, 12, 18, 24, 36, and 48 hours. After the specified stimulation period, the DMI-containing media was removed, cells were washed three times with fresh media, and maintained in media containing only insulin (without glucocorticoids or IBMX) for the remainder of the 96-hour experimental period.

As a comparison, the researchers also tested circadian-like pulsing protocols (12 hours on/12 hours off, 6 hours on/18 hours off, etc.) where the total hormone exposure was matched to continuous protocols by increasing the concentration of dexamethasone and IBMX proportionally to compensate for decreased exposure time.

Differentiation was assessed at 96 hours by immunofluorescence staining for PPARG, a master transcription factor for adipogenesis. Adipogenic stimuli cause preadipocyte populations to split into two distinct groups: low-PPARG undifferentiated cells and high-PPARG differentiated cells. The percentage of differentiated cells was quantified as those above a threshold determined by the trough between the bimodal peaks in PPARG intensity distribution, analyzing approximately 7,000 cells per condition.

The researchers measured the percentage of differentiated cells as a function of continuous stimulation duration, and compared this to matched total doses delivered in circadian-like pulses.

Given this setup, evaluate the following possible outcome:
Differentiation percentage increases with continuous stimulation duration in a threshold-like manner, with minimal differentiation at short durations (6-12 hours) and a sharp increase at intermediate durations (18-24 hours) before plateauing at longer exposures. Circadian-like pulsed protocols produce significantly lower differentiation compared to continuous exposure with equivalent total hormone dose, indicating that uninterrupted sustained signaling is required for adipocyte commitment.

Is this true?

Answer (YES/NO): YES